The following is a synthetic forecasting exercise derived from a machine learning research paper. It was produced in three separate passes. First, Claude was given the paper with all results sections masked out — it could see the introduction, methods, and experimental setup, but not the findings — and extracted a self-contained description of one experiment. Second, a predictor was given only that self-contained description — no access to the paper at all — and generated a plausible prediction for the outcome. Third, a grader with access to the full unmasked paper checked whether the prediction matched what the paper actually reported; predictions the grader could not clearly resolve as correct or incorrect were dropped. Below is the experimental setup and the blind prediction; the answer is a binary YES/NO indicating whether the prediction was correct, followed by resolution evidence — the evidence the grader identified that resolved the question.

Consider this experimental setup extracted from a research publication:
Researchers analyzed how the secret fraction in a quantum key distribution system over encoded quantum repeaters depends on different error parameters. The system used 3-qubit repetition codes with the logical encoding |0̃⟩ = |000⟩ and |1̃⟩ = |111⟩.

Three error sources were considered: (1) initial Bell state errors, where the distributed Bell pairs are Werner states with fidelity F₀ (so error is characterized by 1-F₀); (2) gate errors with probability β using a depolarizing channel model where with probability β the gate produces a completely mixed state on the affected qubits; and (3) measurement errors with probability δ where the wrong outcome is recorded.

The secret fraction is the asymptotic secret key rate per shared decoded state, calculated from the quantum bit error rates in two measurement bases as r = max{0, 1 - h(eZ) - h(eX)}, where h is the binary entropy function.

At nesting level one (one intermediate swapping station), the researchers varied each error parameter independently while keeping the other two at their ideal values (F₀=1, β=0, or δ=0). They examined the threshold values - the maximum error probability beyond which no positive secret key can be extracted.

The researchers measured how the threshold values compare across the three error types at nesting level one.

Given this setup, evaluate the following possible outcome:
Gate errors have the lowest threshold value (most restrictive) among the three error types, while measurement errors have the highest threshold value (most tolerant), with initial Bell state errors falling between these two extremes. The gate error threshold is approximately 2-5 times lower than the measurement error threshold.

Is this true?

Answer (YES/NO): NO